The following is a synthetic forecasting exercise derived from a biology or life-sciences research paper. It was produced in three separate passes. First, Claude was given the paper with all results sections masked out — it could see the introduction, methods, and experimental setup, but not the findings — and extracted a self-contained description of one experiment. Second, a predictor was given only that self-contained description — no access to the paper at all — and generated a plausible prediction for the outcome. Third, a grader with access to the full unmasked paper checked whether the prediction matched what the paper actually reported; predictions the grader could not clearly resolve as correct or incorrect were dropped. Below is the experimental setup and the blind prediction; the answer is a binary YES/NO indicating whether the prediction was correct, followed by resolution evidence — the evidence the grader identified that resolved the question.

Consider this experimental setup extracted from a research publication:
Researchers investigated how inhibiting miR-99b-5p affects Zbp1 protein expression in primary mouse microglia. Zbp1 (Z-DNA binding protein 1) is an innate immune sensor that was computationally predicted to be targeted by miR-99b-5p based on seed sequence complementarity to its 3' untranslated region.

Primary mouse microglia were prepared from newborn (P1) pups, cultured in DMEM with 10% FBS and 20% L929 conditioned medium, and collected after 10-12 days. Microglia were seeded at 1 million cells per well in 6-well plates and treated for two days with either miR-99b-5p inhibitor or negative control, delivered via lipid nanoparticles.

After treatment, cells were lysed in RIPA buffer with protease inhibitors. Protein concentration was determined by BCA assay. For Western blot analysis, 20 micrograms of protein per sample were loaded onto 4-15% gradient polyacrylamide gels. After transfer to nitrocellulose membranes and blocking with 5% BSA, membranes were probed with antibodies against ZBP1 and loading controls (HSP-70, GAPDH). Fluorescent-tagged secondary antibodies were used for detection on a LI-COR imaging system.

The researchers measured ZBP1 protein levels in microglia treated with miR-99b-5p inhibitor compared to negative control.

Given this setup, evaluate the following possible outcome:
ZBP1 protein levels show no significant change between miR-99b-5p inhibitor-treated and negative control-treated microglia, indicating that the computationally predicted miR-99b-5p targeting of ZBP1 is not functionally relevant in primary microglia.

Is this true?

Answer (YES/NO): NO